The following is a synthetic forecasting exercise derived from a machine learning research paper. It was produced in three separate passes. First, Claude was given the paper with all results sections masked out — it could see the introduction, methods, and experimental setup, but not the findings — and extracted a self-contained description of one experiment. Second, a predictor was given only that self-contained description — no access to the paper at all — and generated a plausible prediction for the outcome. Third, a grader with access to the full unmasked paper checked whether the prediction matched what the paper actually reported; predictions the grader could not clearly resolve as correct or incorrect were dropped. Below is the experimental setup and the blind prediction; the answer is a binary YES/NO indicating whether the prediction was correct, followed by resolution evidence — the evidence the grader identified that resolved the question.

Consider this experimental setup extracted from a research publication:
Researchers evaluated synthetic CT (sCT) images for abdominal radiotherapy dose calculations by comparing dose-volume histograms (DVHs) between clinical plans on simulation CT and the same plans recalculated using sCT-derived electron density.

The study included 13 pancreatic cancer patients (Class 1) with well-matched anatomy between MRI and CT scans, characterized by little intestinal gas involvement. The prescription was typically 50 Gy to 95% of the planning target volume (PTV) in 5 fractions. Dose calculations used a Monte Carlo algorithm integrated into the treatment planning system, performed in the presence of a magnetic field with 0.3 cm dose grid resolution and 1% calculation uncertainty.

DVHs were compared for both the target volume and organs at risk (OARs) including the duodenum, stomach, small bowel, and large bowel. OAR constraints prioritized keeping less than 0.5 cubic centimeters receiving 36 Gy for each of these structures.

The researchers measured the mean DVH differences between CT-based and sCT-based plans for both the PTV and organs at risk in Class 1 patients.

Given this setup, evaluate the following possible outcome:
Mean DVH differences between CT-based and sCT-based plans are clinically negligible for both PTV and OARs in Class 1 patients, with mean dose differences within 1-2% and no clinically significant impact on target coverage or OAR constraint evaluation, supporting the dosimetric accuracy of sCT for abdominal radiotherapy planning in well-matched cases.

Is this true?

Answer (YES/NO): YES